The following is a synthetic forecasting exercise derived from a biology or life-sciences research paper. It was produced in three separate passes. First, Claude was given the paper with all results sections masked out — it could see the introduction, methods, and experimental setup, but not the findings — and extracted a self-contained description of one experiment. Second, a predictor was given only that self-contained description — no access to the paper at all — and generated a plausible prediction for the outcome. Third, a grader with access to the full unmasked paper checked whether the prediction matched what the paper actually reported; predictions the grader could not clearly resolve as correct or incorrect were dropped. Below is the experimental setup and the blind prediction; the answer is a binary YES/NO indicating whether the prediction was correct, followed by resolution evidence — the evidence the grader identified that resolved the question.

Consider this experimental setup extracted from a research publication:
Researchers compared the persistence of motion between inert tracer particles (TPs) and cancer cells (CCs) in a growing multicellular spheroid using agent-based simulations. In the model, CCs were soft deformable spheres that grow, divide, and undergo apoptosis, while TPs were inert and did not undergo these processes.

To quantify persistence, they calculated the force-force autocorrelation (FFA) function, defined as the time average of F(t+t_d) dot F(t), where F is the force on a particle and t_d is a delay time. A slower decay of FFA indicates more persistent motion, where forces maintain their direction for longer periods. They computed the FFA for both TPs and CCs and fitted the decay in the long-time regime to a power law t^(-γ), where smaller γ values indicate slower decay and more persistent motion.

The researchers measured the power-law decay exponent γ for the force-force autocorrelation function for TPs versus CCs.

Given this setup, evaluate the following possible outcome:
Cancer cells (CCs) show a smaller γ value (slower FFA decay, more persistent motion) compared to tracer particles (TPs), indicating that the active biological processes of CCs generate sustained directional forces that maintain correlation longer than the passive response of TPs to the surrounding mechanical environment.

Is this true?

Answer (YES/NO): NO